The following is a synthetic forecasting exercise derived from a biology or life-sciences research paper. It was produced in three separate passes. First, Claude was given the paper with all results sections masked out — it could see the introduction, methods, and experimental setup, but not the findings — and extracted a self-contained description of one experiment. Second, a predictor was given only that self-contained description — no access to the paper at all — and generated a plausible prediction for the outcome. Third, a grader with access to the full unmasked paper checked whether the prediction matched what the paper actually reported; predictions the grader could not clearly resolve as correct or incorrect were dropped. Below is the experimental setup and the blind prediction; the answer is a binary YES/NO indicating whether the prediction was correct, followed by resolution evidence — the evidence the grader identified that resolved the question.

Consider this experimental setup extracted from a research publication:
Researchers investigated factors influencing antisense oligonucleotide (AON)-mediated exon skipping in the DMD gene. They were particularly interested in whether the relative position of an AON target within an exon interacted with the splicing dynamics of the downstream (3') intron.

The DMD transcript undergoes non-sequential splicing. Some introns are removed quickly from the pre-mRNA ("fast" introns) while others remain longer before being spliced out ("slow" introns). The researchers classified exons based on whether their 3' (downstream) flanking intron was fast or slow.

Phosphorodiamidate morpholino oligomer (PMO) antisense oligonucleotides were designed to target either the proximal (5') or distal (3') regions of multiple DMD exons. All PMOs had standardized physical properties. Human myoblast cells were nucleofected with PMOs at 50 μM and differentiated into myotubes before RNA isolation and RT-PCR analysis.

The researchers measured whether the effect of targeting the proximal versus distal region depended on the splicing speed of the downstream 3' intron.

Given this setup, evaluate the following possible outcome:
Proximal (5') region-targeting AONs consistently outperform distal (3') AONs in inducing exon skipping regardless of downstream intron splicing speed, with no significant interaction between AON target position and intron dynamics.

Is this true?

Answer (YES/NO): YES